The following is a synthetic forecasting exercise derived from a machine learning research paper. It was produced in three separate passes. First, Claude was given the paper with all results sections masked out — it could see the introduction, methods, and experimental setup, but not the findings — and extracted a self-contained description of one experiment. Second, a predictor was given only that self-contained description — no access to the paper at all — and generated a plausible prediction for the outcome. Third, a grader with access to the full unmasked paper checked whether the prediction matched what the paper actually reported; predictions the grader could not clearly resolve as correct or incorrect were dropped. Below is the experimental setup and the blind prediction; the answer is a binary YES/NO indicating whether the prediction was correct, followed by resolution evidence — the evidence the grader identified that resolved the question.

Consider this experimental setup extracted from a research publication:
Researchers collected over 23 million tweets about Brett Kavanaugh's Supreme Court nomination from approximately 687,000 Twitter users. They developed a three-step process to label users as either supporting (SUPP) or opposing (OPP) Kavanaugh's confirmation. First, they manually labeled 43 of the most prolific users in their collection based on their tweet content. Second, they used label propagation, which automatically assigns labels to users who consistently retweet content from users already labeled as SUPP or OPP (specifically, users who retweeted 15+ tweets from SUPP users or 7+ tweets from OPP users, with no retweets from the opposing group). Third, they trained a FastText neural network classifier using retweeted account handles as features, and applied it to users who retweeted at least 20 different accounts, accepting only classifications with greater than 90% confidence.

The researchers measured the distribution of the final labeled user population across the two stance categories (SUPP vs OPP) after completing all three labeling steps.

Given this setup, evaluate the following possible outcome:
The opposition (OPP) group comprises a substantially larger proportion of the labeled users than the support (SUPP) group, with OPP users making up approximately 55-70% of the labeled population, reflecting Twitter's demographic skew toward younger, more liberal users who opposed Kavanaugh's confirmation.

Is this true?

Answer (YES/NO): YES